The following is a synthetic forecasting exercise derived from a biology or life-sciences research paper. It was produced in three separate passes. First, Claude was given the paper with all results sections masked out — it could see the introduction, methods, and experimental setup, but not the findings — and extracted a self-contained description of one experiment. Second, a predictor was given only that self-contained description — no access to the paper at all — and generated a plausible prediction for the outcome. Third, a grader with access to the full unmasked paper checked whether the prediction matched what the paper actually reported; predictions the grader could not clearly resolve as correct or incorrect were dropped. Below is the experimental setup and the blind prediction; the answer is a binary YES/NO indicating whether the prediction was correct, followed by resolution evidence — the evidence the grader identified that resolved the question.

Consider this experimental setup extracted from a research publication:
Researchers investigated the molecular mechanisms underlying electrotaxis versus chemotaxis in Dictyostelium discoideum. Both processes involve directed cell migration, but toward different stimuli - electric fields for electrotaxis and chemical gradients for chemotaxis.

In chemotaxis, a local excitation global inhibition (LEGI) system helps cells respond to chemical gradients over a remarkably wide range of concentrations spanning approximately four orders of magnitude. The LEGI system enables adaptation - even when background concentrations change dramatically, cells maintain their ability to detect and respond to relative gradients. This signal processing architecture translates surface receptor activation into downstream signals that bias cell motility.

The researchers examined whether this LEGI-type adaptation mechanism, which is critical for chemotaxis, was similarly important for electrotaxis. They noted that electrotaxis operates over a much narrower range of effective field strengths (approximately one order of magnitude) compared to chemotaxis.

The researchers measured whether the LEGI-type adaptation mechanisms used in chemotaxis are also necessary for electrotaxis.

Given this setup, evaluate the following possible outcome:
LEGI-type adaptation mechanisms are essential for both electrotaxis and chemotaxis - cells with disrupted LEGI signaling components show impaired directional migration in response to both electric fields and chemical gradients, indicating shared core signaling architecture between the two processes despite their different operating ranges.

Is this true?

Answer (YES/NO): NO